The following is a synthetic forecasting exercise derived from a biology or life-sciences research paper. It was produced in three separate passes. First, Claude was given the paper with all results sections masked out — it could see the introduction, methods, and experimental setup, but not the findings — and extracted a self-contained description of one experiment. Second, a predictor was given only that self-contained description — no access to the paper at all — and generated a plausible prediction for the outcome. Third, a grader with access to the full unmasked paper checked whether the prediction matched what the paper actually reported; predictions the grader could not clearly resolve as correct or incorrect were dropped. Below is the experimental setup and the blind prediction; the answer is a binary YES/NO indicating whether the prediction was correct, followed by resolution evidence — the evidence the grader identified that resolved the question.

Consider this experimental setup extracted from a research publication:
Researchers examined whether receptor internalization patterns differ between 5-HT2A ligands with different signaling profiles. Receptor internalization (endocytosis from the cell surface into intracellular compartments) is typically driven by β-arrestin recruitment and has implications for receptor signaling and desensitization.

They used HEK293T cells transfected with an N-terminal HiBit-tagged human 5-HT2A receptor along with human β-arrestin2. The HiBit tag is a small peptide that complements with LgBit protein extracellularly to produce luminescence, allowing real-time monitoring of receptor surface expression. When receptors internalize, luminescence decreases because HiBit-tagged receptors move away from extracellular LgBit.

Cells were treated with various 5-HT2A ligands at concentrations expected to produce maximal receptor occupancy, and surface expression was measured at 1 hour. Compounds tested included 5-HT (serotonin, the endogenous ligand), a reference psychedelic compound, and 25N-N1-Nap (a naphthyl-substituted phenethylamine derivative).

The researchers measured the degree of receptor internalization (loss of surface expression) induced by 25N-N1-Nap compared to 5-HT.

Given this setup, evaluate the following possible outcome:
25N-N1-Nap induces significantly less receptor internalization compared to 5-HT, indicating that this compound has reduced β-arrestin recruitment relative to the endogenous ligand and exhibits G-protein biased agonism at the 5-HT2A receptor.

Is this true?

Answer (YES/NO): NO